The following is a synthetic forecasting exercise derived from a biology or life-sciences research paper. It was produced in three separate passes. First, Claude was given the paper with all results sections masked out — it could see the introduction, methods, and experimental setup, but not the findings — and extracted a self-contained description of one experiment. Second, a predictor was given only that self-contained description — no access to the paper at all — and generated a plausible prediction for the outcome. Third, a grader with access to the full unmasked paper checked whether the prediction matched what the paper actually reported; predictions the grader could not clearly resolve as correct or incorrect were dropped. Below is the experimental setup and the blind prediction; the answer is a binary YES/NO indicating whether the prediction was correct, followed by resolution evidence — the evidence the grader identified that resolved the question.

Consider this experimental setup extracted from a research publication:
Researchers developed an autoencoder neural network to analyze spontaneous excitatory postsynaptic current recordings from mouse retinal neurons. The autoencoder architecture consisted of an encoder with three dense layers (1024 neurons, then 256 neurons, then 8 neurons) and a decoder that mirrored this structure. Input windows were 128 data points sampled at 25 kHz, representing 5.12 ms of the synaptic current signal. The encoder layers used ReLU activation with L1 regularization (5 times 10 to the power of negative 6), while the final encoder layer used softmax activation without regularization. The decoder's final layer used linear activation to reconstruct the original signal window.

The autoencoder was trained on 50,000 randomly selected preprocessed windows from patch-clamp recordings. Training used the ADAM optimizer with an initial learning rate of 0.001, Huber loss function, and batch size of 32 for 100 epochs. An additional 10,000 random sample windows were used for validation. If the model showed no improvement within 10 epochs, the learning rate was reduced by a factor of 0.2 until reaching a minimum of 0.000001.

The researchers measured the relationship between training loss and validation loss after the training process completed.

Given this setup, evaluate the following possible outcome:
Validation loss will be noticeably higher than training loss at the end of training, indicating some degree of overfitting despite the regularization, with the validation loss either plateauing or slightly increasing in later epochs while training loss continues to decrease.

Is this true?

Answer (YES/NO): NO